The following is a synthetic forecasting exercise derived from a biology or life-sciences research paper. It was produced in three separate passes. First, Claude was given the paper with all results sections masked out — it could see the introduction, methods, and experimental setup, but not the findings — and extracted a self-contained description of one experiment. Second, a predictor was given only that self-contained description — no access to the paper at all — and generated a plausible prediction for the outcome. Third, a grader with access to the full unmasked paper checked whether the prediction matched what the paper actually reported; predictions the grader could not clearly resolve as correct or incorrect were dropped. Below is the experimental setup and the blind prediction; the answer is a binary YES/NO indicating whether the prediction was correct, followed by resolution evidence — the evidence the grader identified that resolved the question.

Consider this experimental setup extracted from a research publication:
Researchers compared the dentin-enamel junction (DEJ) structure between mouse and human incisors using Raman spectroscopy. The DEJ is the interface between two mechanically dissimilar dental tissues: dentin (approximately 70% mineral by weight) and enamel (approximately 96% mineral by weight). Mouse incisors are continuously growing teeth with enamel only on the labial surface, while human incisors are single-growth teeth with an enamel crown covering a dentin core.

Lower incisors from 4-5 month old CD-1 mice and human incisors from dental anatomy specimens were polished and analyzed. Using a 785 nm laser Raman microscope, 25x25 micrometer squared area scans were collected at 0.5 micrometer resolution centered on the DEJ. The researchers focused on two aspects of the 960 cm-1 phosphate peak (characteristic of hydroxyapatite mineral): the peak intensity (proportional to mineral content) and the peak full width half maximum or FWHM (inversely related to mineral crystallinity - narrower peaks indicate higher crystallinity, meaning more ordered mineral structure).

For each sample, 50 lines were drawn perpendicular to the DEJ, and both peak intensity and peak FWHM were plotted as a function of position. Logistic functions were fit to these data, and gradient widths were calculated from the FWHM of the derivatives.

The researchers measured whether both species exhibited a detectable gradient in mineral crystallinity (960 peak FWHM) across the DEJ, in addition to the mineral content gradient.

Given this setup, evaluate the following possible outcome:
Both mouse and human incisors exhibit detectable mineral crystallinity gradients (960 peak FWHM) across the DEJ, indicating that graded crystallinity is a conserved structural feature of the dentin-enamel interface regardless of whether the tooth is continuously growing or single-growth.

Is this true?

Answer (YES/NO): NO